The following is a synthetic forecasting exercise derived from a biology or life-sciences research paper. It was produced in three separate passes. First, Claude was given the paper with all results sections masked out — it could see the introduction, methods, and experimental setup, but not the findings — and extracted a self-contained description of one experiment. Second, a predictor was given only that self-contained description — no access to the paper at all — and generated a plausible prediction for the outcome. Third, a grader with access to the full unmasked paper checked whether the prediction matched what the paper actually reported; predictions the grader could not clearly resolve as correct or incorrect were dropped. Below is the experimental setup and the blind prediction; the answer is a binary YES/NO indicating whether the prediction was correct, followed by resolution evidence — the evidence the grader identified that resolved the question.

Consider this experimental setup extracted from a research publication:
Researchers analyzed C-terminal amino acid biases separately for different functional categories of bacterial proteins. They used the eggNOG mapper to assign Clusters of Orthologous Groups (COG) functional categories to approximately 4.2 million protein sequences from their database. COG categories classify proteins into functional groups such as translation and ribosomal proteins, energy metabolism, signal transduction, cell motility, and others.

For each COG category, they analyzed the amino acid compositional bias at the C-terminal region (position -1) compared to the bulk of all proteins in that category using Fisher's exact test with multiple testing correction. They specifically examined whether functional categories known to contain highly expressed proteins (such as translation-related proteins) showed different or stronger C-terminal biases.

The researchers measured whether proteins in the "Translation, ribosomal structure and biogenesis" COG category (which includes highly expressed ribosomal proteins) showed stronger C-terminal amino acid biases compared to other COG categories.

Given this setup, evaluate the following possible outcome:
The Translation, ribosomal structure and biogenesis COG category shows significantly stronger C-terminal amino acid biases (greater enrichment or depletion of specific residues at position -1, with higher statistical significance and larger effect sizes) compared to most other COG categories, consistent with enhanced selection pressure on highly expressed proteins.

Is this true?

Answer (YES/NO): NO